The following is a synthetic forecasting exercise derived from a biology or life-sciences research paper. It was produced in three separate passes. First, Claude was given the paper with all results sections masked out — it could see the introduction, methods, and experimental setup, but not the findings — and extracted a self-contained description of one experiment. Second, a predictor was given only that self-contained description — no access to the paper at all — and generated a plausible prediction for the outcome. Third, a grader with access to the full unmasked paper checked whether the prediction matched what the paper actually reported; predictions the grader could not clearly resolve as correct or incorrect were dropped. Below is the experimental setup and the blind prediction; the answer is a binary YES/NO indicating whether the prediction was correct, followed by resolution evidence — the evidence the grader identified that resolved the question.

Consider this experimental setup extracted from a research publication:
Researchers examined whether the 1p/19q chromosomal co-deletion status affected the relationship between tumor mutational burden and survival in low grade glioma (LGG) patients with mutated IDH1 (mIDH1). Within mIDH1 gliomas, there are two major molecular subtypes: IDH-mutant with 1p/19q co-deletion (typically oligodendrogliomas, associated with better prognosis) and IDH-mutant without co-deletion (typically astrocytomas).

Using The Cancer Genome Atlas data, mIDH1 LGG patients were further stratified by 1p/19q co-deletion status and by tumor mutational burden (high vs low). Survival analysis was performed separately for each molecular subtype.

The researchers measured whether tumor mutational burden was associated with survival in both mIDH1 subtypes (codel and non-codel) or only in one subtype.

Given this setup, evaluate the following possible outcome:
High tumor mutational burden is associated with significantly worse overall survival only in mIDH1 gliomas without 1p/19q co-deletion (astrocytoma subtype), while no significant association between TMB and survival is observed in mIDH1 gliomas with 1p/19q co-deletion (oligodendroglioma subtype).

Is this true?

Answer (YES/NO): NO